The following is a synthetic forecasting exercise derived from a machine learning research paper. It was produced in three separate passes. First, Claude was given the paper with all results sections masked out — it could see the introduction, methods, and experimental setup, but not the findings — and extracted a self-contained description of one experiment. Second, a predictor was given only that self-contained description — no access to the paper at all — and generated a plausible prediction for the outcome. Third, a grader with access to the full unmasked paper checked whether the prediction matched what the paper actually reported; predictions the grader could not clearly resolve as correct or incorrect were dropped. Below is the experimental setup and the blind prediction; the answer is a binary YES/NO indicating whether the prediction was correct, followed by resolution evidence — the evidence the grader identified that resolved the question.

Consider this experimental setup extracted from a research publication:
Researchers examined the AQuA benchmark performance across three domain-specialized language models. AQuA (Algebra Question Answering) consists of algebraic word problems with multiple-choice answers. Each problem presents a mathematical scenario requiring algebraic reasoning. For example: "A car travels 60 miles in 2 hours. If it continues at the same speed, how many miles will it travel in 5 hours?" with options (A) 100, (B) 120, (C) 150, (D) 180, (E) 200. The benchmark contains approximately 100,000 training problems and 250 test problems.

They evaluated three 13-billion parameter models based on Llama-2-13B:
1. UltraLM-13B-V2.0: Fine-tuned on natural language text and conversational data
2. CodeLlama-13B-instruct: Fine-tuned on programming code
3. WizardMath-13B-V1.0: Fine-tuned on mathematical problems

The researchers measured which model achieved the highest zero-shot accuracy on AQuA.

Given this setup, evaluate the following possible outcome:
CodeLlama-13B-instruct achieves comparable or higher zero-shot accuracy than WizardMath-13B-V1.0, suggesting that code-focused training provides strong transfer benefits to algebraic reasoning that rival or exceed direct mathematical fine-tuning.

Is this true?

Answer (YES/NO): YES